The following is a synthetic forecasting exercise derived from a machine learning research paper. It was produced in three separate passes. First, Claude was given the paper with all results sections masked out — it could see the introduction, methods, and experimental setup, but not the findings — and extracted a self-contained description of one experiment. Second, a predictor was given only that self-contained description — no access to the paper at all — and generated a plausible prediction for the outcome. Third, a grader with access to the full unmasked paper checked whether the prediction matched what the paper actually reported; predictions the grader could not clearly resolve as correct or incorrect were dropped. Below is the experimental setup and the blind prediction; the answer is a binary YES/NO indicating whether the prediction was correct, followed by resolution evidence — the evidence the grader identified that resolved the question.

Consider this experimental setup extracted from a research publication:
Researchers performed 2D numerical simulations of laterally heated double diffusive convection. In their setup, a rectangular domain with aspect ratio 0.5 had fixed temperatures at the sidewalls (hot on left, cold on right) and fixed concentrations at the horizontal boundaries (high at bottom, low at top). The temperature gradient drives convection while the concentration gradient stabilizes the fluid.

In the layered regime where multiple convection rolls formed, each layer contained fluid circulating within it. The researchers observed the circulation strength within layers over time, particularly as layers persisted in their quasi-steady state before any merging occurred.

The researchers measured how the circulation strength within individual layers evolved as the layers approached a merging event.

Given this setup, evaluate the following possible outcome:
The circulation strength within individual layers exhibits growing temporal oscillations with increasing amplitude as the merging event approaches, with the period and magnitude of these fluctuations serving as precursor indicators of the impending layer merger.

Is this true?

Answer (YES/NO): NO